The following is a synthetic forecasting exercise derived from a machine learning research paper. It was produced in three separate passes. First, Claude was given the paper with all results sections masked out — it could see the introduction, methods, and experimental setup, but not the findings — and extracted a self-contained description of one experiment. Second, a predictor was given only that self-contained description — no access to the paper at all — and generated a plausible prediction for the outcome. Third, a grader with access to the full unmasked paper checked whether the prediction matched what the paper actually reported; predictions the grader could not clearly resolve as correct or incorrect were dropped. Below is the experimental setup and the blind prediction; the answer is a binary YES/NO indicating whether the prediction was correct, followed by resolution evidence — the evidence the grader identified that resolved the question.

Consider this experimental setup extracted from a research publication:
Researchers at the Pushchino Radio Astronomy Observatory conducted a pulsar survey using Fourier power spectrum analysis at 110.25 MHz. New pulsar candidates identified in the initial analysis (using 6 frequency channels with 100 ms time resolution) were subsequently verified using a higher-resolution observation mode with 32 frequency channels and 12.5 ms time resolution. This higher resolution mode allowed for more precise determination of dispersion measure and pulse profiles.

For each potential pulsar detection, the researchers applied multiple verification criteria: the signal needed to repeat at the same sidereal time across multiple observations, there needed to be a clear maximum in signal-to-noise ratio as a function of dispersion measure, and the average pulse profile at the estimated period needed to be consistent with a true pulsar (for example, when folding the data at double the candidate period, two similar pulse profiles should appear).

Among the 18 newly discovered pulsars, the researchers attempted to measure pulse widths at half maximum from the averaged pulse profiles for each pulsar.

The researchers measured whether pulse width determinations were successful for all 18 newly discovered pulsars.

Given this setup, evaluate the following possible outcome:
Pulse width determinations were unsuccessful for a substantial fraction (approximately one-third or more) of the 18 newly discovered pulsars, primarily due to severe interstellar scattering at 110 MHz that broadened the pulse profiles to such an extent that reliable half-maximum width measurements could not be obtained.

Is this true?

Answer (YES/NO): NO